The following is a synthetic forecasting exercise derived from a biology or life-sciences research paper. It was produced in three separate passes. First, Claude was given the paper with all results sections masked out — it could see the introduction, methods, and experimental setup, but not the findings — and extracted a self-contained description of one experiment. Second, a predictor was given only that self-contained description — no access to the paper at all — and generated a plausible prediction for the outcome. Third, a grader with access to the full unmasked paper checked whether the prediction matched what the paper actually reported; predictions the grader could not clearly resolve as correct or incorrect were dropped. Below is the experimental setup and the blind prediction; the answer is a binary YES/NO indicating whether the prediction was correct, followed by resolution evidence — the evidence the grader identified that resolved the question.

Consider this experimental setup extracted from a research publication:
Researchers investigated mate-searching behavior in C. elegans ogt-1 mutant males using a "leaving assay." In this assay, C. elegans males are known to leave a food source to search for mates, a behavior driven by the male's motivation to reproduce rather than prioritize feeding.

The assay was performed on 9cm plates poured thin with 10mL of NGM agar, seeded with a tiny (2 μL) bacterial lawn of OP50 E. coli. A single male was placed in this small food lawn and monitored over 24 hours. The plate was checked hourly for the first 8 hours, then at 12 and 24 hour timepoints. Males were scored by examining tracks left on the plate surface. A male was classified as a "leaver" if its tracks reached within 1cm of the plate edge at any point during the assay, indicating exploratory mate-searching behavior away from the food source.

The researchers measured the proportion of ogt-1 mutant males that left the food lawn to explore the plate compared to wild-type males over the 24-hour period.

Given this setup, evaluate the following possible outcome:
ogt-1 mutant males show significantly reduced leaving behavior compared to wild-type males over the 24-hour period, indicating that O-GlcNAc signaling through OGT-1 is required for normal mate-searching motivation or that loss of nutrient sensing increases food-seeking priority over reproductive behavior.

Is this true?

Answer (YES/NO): YES